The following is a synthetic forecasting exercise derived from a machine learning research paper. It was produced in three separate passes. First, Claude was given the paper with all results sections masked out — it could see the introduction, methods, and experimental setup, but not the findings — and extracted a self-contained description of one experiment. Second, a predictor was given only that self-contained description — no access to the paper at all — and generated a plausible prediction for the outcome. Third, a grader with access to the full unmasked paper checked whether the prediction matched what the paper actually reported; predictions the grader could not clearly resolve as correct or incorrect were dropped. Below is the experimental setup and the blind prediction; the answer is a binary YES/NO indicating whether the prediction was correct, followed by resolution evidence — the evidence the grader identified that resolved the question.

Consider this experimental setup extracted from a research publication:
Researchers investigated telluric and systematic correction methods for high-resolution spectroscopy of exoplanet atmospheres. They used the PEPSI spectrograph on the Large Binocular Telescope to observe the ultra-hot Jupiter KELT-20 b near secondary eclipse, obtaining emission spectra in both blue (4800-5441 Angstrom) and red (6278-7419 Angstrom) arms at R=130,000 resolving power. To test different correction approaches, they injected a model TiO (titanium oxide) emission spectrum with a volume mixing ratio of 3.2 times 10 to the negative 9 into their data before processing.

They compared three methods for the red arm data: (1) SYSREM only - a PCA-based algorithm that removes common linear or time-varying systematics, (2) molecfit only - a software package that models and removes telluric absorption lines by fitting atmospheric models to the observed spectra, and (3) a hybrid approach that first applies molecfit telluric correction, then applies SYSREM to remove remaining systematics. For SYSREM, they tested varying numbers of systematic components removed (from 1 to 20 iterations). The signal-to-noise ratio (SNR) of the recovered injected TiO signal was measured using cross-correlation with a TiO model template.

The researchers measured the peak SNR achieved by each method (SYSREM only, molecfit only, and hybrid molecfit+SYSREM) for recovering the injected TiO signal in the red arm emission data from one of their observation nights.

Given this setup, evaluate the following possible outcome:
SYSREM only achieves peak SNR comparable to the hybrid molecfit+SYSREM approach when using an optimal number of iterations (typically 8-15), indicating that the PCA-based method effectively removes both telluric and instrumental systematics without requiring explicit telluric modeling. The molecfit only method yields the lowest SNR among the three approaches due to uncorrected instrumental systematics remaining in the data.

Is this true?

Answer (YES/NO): NO